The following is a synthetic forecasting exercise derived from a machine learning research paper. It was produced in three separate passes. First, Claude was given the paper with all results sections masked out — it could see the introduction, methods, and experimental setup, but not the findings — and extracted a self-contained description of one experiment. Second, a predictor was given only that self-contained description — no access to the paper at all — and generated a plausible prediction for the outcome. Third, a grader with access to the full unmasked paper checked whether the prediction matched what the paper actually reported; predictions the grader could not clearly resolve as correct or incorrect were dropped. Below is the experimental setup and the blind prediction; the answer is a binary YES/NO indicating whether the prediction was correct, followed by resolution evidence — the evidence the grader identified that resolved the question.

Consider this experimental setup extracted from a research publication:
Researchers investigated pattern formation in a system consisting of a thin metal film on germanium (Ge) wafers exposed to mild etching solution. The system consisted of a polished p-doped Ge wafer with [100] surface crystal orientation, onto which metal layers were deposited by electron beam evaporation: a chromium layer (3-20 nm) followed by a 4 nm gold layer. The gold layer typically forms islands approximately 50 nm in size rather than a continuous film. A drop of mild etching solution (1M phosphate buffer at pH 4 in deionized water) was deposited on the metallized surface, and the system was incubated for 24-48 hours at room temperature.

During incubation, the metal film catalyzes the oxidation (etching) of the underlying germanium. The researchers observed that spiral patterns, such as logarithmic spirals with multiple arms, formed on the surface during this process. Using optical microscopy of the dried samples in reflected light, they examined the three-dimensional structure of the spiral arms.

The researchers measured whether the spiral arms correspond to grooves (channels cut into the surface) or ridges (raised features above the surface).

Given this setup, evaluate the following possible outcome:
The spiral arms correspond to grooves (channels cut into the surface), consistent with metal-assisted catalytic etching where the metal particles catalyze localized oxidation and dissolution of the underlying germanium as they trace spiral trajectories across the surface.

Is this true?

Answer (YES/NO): YES